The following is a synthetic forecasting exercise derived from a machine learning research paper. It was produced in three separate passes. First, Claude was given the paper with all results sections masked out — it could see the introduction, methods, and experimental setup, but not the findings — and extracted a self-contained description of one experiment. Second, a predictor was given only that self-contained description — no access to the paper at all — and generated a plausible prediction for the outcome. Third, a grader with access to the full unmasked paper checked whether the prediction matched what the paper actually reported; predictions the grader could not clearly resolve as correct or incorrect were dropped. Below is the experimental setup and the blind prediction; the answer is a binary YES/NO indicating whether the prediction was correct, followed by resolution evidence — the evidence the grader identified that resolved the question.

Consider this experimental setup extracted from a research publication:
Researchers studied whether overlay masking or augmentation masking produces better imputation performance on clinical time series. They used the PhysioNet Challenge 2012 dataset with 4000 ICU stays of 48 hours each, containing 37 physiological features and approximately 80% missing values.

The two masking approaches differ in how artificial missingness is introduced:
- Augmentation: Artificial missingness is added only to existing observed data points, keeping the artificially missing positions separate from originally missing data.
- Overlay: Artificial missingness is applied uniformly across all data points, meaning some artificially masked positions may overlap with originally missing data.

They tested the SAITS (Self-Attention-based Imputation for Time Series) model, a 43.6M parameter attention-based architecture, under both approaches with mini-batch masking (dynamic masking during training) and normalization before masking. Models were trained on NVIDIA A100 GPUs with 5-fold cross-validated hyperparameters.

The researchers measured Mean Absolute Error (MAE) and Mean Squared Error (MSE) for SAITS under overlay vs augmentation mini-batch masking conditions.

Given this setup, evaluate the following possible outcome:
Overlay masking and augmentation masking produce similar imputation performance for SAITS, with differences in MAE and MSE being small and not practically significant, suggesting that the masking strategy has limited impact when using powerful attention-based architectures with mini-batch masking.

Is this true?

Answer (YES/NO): NO